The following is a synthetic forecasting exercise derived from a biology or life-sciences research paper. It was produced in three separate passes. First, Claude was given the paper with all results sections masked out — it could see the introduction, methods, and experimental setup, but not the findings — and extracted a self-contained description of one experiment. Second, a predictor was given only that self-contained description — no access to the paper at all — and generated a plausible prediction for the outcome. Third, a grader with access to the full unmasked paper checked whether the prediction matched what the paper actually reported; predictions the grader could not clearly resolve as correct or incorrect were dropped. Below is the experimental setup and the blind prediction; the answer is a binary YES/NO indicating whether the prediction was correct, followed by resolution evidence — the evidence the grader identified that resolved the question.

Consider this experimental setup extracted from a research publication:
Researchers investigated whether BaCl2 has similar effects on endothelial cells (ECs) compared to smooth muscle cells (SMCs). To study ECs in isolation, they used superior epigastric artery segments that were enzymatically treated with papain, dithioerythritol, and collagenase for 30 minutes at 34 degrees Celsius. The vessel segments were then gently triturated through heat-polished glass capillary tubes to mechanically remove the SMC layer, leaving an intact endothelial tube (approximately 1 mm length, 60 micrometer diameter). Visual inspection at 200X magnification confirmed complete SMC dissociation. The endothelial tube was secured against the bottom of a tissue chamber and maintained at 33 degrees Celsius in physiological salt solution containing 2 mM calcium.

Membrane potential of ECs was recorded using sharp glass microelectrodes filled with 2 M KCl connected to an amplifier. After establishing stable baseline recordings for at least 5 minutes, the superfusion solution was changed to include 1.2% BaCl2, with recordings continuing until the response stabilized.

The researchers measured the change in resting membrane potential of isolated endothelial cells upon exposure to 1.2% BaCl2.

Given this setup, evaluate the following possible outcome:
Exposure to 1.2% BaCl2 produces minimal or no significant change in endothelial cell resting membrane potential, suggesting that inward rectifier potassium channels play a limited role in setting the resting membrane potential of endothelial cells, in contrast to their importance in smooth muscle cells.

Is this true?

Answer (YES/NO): NO